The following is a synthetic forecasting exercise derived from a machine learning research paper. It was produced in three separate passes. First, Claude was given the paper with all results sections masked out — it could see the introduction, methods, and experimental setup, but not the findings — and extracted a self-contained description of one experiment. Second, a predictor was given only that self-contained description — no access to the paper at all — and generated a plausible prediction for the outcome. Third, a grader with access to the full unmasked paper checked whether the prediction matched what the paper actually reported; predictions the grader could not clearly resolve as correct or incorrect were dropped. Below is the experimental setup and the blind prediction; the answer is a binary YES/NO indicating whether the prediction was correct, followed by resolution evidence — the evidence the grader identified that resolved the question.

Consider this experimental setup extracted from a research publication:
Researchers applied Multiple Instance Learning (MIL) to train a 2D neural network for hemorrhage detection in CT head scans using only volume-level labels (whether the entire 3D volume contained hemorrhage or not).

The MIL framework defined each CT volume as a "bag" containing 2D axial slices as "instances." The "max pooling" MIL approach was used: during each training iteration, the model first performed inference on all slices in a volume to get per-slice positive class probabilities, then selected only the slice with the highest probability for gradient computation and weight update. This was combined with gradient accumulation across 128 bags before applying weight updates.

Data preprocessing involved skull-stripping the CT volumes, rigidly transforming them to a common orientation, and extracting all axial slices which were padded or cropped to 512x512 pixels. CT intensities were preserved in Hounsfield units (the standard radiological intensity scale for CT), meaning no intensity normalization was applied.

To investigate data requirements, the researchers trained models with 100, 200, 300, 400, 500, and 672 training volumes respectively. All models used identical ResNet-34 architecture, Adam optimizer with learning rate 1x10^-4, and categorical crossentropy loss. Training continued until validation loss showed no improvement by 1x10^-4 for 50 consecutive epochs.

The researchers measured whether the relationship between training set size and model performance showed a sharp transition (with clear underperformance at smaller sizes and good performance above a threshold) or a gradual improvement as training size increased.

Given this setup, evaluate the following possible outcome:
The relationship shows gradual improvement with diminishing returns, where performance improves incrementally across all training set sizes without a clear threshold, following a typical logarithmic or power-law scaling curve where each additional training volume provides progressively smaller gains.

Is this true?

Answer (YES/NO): NO